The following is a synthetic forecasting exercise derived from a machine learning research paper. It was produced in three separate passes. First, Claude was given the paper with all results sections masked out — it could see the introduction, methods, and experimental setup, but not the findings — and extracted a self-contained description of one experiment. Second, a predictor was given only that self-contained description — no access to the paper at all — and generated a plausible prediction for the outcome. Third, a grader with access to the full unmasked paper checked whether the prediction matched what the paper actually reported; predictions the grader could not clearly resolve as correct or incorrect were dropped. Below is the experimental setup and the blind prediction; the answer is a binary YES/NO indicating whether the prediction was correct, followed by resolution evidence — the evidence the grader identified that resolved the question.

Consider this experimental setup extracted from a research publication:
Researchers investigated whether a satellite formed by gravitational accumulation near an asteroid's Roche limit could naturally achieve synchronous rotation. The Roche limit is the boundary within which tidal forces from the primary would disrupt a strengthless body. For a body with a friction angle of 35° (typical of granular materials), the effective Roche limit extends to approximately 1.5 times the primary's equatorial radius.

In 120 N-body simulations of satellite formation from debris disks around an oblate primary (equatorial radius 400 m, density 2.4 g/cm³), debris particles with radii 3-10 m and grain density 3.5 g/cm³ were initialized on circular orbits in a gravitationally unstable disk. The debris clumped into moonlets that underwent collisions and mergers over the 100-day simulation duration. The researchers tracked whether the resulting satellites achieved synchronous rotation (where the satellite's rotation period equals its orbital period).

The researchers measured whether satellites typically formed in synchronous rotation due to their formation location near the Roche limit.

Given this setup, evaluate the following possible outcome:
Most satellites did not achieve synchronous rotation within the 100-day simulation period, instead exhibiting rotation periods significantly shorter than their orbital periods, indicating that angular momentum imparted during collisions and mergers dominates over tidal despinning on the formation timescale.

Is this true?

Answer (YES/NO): NO